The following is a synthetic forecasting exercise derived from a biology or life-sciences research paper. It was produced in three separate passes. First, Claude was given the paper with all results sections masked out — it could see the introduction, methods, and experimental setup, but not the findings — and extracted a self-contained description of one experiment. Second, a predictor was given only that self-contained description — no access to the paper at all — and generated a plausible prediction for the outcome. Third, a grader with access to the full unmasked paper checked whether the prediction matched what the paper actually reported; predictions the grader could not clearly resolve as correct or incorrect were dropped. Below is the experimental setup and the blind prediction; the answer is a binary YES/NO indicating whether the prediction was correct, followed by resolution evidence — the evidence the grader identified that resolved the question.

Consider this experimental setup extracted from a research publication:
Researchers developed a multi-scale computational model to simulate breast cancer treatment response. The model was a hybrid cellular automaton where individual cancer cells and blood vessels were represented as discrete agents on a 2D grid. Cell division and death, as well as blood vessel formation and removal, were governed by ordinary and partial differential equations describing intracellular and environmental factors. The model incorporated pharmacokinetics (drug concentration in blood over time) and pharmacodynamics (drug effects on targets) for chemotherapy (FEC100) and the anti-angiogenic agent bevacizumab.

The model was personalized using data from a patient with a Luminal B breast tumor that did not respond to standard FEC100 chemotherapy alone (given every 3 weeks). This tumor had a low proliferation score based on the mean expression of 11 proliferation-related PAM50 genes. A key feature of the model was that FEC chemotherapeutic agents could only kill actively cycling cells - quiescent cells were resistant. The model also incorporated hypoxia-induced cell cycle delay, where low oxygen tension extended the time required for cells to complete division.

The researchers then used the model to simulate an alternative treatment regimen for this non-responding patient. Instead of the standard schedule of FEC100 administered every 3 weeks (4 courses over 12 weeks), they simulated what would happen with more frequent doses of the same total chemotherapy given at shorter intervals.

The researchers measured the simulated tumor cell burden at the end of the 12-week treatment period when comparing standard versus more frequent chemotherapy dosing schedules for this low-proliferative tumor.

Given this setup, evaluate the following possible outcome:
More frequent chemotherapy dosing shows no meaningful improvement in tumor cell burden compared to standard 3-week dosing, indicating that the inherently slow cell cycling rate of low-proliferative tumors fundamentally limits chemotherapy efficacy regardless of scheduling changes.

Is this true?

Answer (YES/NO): NO